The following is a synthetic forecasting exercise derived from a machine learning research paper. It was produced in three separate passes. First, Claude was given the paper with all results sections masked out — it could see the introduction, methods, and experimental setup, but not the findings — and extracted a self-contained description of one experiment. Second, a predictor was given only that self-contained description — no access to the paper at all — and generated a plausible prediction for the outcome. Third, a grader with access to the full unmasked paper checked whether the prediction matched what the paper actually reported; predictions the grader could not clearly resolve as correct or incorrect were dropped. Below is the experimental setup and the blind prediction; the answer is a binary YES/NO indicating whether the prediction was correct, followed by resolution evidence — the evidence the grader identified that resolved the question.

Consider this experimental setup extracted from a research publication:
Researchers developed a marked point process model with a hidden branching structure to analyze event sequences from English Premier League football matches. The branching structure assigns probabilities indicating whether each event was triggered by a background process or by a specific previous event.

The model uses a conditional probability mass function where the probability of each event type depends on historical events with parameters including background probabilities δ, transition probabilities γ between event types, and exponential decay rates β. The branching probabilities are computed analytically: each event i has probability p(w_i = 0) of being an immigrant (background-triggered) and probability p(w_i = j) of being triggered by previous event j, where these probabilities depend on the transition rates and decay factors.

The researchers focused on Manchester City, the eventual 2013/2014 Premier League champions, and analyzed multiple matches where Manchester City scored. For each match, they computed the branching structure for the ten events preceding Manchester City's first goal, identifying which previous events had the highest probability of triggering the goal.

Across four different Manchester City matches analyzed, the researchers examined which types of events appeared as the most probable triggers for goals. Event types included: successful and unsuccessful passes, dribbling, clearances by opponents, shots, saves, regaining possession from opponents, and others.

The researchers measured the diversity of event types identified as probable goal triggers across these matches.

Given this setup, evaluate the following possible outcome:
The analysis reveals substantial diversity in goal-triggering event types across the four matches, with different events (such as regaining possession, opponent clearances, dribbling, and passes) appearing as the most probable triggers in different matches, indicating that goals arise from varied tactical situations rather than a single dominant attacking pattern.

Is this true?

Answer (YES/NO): YES